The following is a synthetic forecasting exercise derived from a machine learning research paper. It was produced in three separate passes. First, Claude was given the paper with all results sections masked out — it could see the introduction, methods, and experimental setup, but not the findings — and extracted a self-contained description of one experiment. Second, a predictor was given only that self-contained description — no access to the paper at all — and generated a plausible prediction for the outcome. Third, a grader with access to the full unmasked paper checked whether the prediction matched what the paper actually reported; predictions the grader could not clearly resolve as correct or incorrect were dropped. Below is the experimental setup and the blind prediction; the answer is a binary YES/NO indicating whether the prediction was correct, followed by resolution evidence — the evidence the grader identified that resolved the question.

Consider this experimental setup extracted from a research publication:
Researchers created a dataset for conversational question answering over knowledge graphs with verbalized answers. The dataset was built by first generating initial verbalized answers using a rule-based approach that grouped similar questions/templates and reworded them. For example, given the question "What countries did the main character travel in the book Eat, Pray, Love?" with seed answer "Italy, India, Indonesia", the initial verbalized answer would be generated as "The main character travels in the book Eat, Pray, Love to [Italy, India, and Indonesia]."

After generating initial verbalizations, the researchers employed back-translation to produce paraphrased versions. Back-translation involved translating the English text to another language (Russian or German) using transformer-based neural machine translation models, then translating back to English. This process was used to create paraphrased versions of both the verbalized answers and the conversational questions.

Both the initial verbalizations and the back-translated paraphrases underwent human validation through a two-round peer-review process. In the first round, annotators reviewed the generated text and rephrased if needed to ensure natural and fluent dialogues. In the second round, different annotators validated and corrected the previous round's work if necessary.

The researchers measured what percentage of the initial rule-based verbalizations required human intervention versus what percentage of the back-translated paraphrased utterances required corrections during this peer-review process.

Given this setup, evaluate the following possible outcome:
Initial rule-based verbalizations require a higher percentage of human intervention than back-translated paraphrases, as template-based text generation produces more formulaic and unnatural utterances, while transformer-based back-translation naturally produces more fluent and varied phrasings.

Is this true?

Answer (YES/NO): YES